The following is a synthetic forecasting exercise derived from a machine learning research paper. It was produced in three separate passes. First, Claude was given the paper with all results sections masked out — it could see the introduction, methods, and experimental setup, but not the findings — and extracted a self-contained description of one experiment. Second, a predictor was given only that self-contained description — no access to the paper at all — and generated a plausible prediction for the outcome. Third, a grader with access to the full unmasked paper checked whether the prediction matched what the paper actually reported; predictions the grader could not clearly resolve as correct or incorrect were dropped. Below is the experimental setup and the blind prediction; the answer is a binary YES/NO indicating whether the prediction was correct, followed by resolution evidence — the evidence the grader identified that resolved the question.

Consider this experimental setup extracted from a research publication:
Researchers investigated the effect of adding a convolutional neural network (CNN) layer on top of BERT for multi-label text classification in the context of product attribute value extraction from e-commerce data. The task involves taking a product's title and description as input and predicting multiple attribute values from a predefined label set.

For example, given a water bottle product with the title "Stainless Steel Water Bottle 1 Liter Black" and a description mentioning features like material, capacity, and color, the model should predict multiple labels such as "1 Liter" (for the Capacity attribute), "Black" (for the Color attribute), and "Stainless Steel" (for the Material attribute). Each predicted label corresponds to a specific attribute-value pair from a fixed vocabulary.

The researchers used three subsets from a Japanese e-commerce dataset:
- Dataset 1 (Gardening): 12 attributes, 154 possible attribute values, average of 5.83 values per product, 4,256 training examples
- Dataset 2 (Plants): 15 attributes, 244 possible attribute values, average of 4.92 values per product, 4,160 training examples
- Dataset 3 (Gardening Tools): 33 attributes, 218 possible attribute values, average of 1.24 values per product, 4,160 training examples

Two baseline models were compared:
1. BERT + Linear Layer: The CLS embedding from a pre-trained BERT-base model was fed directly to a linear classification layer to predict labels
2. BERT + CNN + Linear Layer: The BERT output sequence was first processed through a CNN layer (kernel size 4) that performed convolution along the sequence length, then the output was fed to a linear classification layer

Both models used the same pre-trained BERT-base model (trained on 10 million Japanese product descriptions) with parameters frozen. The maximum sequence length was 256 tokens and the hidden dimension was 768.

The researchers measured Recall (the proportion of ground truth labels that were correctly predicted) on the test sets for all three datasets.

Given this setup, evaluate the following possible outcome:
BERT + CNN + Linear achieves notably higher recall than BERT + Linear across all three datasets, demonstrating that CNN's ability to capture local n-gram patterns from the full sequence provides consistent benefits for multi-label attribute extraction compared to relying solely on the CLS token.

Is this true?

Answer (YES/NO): YES